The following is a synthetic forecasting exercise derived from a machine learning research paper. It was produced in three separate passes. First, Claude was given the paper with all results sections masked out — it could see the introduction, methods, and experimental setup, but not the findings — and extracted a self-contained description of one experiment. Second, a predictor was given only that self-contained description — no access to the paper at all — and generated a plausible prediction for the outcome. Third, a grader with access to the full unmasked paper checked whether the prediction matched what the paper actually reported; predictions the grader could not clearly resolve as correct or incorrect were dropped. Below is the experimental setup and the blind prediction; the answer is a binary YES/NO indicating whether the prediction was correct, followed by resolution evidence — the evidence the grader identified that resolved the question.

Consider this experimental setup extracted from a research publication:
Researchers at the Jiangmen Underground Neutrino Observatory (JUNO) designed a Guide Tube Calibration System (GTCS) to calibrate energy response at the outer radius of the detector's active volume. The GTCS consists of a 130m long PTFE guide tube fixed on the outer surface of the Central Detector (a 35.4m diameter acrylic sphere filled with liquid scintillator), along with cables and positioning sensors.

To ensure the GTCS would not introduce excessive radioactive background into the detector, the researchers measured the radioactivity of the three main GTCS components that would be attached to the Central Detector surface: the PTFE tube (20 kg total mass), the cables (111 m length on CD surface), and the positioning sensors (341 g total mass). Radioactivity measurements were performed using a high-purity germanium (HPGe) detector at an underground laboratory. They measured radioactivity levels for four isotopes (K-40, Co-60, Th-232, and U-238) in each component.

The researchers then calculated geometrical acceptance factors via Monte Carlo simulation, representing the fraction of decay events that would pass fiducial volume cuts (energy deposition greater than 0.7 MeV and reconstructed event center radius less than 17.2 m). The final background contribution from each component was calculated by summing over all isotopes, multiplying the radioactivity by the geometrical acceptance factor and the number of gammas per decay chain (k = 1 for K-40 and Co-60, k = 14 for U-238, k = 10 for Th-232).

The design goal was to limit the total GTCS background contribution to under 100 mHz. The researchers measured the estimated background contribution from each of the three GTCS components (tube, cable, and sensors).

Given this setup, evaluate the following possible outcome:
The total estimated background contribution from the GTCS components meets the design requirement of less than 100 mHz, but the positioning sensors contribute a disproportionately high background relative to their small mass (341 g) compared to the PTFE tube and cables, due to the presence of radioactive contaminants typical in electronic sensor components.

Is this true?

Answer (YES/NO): YES